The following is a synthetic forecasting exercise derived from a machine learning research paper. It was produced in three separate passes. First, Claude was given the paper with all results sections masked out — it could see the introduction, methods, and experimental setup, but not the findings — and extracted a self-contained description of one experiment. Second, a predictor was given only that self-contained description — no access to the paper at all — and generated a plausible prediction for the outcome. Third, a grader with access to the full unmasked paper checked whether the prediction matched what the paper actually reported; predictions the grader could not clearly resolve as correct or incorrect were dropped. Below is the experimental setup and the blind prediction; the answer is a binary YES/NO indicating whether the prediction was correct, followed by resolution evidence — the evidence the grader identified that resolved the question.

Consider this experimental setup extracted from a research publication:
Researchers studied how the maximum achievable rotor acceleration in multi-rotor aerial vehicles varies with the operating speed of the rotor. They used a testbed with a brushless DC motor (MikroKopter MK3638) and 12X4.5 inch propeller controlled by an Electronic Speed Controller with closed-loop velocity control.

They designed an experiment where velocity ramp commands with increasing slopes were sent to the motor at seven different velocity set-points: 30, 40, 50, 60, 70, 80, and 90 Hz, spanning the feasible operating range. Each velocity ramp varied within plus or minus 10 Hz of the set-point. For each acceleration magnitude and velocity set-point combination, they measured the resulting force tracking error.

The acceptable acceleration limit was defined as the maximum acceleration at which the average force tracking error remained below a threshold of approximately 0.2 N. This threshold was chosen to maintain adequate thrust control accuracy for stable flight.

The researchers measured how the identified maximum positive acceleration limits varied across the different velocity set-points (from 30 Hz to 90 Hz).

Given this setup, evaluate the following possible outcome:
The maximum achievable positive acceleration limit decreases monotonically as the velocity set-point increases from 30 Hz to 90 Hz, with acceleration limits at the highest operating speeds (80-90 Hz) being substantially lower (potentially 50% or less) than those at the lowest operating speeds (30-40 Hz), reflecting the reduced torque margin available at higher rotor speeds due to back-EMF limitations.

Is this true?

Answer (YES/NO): NO